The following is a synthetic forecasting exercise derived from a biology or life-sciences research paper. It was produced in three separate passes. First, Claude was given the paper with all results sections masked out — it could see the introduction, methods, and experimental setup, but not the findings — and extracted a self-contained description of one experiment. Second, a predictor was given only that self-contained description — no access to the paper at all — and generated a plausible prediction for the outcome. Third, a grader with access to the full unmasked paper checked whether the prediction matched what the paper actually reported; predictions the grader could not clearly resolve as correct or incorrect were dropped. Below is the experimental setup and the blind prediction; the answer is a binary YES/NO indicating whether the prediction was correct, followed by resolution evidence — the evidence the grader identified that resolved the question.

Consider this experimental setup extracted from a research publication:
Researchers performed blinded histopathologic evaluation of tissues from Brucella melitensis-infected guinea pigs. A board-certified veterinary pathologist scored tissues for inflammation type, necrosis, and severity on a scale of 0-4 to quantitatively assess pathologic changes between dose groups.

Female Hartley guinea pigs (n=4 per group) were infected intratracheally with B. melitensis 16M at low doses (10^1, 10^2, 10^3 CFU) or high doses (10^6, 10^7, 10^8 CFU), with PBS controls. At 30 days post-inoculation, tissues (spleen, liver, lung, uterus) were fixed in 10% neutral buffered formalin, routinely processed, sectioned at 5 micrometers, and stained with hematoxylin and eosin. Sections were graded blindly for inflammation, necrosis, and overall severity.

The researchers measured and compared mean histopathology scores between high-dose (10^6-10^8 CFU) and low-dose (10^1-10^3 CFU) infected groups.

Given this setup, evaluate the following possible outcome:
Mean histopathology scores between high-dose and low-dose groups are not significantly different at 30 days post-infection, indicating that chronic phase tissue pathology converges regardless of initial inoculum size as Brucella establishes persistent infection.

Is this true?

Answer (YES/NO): NO